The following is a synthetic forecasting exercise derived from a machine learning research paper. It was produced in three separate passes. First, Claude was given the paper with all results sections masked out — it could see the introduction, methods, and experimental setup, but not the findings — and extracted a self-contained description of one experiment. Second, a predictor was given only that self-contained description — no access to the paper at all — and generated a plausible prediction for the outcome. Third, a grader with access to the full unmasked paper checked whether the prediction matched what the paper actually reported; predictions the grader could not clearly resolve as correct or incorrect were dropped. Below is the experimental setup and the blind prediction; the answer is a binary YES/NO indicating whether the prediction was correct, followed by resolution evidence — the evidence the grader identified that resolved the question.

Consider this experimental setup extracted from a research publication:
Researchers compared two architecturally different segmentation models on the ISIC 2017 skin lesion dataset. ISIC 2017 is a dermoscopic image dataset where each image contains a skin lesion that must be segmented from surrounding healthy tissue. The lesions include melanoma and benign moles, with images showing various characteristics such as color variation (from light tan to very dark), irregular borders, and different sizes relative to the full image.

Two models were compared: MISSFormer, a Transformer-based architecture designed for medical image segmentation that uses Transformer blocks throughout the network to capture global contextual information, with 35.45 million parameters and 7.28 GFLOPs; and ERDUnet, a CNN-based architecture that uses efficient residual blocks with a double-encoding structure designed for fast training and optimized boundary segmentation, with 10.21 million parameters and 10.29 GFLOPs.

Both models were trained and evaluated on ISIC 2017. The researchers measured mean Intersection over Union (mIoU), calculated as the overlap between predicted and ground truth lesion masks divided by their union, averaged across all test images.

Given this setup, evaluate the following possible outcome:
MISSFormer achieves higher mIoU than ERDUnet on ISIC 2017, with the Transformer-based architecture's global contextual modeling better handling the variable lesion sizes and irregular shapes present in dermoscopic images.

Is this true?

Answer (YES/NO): NO